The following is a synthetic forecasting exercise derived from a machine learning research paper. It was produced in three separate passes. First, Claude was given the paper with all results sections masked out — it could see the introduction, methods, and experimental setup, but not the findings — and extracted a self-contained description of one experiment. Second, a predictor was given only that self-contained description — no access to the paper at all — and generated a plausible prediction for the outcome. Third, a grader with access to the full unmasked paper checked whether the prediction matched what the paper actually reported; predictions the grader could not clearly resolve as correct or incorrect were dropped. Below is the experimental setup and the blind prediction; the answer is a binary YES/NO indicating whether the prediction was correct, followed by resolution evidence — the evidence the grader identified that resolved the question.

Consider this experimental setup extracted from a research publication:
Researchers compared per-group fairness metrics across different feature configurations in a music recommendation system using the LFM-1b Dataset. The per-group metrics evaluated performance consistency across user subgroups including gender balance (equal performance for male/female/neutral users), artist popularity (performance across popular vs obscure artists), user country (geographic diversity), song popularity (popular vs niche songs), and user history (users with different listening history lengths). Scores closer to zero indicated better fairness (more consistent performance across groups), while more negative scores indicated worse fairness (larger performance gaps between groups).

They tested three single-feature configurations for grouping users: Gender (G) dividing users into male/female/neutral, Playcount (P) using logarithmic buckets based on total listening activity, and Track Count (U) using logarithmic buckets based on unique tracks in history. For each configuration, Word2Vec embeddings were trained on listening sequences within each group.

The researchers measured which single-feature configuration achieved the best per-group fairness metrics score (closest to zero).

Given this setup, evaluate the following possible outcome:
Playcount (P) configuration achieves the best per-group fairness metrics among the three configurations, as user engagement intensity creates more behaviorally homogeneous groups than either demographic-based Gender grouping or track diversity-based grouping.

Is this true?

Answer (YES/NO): YES